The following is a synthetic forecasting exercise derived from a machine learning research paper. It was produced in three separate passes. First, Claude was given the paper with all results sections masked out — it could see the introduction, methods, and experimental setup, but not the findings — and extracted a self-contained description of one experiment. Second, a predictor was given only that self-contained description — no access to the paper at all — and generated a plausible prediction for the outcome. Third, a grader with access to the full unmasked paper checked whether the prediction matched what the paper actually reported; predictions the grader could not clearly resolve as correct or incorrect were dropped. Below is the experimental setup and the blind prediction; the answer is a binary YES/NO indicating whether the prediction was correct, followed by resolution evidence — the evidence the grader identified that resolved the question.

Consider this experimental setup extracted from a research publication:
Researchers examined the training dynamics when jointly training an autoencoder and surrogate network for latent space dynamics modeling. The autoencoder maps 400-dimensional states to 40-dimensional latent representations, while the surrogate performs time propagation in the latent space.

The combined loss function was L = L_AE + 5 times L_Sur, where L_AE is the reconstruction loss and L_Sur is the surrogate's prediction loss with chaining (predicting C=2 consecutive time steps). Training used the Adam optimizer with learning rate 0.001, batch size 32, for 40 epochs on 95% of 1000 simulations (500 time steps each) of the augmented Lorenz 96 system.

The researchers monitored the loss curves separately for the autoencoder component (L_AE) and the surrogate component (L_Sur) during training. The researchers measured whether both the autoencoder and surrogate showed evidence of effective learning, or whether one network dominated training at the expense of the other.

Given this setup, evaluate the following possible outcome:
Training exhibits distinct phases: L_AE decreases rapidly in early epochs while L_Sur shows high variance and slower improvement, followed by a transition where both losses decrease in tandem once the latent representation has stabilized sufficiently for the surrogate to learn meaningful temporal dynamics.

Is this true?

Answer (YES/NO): NO